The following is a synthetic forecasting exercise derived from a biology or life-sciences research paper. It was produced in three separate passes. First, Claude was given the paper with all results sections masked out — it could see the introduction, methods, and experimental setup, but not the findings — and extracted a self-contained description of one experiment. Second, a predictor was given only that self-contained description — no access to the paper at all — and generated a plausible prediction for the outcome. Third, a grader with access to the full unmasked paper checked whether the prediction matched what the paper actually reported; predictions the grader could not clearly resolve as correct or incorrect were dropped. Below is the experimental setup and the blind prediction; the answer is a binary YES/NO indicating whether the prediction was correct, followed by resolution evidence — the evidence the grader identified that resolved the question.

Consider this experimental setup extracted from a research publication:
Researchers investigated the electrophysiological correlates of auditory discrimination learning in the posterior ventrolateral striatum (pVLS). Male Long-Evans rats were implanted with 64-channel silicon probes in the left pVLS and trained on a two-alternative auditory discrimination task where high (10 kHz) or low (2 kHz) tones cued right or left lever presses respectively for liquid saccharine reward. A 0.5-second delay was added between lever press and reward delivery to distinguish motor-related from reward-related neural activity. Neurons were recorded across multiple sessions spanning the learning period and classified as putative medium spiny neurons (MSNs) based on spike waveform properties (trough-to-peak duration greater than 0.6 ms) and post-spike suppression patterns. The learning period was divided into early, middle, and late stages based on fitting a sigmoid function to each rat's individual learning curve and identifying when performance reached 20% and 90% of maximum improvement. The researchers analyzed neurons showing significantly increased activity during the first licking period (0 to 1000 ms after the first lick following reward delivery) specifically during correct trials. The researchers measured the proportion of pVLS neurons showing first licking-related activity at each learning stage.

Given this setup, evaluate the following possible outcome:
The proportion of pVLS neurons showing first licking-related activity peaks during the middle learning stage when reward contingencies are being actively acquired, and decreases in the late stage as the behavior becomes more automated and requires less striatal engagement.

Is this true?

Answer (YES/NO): NO